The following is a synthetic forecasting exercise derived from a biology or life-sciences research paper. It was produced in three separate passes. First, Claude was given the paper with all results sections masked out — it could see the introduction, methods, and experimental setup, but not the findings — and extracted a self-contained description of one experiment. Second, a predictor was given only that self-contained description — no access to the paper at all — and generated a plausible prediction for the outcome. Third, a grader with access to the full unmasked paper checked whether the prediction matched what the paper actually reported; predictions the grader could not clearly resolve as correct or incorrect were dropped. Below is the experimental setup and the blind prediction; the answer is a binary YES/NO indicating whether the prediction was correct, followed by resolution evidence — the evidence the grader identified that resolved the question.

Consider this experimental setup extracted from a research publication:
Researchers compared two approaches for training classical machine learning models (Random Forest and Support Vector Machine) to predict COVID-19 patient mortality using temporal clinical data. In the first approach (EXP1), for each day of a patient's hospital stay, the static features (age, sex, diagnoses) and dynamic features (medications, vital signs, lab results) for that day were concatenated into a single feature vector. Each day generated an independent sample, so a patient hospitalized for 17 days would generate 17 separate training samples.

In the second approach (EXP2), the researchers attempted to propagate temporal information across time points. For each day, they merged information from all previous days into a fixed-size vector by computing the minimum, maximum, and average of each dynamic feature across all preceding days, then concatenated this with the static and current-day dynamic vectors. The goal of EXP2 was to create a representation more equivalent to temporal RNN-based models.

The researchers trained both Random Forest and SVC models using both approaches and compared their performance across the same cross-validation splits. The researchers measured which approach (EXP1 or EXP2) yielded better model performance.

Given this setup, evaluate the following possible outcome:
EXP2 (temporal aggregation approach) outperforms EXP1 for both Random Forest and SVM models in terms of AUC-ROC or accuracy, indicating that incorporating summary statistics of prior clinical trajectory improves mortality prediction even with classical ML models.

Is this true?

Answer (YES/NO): NO